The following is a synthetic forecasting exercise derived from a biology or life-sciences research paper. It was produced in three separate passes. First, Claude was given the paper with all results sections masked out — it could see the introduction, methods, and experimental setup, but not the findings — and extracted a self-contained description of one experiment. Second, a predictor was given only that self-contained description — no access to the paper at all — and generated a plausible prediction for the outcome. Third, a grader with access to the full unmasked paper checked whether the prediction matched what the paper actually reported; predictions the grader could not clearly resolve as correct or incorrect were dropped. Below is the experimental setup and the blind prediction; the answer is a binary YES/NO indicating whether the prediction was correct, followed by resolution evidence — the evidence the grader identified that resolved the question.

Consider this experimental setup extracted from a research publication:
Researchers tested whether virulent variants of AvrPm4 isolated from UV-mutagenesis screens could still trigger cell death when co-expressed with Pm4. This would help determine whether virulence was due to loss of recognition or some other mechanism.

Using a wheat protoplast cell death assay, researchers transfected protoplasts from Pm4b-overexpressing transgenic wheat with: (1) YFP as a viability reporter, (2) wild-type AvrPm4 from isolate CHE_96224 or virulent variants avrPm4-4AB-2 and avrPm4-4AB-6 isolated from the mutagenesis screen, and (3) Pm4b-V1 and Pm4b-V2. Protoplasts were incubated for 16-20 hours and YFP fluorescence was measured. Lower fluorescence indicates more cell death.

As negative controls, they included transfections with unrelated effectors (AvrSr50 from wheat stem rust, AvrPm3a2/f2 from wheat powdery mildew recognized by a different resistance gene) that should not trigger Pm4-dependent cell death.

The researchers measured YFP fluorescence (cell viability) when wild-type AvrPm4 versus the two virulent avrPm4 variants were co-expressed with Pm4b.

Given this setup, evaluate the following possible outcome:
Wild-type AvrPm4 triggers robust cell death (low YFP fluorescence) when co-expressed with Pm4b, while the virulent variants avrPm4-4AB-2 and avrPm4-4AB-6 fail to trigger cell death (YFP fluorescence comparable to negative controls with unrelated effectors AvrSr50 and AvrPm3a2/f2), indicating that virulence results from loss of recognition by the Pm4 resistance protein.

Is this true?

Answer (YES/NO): YES